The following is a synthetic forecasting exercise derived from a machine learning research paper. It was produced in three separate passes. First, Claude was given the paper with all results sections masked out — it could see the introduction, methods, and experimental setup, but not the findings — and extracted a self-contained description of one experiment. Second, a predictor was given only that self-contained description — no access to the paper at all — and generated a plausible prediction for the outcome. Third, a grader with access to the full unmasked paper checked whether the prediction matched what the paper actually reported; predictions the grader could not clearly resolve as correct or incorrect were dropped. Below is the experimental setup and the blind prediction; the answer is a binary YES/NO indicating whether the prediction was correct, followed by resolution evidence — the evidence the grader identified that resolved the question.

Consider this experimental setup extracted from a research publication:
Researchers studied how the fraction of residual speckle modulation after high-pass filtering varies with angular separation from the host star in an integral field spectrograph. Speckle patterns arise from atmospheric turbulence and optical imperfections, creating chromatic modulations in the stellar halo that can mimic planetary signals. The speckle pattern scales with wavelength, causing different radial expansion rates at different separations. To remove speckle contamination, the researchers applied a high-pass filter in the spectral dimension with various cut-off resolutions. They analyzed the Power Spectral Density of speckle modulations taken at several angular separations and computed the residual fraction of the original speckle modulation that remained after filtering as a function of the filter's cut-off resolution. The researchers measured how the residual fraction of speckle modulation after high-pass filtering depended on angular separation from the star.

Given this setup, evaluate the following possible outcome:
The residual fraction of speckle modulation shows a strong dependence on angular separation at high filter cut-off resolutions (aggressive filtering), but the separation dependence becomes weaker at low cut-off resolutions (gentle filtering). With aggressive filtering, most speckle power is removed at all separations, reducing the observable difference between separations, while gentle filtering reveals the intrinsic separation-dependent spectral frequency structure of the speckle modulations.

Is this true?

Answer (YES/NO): NO